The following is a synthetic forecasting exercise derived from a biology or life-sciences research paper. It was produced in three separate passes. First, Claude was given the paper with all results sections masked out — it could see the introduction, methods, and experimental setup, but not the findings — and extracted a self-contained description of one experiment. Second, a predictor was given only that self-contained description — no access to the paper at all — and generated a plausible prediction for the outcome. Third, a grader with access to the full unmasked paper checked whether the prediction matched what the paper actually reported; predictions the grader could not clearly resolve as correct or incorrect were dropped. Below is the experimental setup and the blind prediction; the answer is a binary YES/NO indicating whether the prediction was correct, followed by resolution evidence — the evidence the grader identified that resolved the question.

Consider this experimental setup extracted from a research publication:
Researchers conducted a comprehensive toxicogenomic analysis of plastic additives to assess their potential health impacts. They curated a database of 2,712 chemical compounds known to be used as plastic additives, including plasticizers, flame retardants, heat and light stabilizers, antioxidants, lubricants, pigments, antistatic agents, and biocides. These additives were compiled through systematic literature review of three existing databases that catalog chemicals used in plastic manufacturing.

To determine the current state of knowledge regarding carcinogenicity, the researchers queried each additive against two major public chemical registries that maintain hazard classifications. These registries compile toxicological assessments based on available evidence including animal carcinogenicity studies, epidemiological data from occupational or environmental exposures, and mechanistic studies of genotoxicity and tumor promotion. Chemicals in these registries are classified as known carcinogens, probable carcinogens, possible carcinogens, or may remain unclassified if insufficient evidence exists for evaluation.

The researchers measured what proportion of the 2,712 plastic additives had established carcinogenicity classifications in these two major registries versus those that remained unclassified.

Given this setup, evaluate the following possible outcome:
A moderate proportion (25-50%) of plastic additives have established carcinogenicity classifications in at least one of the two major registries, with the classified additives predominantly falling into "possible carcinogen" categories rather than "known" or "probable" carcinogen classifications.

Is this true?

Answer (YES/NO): NO